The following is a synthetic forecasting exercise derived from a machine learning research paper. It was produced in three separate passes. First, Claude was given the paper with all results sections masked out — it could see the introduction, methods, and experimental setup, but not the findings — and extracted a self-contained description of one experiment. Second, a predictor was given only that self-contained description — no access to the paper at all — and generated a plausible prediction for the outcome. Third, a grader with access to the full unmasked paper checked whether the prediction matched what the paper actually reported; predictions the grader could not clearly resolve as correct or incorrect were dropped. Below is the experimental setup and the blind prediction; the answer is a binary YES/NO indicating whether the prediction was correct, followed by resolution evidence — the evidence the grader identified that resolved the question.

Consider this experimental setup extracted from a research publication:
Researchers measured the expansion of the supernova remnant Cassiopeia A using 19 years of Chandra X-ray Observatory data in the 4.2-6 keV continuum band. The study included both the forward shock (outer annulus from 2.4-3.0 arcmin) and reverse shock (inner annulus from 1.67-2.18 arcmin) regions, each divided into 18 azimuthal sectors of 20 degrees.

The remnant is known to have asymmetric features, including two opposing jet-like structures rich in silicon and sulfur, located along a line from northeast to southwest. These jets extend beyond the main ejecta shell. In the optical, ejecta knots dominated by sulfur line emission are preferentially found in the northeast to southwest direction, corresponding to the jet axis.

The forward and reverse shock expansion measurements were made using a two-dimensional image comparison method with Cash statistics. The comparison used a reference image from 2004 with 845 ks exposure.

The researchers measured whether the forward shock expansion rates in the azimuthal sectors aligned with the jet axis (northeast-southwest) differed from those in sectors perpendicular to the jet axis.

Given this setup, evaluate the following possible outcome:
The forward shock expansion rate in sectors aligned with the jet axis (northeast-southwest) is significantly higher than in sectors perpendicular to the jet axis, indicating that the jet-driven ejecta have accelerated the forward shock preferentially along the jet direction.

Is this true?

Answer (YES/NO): NO